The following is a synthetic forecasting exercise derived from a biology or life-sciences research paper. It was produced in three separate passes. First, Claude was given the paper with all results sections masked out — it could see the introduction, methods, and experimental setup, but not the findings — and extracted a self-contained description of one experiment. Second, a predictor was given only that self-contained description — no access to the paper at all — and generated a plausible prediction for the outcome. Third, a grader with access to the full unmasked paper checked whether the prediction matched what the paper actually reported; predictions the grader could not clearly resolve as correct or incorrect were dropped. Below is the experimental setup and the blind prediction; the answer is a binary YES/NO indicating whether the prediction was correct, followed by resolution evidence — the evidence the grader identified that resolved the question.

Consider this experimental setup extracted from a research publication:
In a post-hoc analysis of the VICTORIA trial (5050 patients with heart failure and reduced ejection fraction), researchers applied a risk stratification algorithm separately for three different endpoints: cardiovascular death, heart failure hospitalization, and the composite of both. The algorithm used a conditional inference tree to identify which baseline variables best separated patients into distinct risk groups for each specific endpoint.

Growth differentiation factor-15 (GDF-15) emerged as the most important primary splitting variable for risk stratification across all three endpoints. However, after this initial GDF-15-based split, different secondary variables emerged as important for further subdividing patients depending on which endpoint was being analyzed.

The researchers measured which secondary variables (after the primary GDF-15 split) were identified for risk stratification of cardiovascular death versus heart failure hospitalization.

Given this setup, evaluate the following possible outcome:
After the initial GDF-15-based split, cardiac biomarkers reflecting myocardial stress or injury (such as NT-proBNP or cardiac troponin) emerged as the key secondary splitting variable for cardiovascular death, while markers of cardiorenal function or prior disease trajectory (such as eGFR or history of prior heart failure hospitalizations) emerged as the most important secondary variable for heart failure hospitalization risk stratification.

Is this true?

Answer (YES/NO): NO